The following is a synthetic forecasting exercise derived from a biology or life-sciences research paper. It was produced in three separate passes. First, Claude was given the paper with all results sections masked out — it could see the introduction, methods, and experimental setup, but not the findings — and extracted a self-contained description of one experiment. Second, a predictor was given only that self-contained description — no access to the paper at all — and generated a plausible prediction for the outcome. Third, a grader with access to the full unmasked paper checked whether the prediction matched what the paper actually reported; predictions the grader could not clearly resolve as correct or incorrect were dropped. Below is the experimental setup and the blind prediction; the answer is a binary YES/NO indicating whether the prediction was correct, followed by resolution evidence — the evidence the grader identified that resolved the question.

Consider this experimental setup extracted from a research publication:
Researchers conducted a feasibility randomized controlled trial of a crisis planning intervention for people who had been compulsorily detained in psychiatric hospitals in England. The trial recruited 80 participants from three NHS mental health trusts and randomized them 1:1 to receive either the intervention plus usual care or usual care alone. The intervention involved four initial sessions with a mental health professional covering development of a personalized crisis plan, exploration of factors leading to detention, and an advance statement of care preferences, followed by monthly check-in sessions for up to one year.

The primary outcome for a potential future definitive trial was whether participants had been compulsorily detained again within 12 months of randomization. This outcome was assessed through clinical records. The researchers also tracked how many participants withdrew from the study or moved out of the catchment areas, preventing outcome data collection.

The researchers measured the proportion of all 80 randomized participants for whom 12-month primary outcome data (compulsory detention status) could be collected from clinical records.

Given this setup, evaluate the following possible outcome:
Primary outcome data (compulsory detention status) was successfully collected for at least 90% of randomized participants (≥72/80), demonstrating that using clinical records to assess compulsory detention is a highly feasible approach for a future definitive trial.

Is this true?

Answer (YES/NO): NO